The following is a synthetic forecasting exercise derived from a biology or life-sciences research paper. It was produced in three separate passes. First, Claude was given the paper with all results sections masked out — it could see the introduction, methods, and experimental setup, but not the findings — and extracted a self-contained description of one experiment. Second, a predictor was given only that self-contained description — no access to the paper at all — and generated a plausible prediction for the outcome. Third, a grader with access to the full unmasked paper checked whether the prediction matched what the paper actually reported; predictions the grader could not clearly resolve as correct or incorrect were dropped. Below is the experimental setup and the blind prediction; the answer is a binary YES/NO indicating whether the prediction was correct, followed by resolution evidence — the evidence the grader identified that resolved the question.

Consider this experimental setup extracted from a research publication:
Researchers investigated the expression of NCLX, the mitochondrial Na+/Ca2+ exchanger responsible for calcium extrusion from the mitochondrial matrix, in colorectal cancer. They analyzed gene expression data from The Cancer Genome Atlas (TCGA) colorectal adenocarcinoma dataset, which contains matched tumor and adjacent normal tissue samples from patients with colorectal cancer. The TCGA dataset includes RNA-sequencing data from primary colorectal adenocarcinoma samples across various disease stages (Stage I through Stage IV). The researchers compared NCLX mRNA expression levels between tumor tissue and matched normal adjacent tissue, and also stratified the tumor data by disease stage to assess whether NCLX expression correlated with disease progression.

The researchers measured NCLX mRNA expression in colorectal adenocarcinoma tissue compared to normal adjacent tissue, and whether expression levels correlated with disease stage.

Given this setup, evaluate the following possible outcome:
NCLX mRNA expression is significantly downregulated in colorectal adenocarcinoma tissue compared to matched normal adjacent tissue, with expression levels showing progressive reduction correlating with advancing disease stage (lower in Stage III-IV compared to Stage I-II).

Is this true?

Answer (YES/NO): YES